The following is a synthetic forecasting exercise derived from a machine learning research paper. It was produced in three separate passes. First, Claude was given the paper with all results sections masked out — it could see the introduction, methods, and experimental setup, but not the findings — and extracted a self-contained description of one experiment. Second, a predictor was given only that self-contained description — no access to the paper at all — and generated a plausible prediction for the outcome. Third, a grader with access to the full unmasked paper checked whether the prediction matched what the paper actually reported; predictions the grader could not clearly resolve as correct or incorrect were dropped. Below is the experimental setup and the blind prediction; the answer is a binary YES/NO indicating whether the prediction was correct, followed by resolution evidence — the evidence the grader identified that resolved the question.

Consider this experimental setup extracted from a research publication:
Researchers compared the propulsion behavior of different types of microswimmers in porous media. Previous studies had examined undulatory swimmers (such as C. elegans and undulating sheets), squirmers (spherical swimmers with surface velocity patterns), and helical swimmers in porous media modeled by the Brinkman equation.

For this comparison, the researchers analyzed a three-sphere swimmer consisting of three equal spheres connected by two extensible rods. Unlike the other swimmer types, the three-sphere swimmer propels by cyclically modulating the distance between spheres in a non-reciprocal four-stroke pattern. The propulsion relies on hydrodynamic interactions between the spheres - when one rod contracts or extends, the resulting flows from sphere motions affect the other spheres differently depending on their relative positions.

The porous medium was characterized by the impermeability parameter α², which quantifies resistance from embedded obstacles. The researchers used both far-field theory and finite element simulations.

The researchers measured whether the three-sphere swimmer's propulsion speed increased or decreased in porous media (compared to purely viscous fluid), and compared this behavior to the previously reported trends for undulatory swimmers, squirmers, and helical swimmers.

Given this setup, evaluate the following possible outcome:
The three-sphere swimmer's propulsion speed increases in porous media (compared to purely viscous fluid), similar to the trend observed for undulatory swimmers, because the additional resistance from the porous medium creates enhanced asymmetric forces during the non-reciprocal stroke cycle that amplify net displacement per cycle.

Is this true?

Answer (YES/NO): NO